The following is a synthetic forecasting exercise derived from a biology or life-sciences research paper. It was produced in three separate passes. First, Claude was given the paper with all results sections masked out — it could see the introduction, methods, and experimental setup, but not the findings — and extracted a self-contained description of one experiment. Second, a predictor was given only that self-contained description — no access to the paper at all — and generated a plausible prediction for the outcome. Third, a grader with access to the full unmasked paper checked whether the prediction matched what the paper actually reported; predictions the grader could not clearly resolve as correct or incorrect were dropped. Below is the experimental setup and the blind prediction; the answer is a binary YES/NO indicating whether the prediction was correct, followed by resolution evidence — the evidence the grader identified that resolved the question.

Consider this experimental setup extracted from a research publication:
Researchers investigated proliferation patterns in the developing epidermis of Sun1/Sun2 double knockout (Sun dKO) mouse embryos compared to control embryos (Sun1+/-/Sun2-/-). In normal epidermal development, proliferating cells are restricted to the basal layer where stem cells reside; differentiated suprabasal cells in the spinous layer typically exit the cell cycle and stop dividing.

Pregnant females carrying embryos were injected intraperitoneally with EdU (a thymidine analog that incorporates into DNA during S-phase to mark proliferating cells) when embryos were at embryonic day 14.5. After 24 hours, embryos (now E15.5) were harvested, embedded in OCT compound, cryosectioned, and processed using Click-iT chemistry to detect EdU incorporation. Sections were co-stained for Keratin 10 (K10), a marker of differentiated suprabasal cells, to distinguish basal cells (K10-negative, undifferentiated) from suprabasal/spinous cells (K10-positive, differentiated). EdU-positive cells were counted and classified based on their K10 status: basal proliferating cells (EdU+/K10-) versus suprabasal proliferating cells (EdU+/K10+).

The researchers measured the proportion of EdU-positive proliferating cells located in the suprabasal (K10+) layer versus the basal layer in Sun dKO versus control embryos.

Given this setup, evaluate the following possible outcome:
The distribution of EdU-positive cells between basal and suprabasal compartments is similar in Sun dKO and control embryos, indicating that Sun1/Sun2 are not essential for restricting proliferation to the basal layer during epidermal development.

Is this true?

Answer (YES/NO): NO